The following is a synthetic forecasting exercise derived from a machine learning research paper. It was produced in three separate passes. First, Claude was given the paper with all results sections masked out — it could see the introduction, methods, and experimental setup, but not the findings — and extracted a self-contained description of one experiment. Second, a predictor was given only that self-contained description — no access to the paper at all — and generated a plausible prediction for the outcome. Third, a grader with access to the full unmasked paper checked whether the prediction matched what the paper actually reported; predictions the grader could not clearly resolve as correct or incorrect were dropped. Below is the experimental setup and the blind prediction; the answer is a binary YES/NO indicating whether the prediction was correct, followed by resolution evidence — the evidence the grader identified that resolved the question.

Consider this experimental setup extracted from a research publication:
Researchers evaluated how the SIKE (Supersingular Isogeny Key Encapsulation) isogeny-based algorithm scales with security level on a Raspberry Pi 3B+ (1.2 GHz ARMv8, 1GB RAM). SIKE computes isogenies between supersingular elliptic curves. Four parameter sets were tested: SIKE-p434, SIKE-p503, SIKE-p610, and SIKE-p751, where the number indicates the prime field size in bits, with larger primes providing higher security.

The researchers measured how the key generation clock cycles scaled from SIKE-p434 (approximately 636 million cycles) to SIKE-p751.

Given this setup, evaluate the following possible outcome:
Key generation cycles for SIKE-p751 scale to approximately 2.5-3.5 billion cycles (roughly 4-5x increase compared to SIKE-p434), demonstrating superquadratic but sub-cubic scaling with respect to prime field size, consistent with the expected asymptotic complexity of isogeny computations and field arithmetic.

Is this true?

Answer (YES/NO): NO